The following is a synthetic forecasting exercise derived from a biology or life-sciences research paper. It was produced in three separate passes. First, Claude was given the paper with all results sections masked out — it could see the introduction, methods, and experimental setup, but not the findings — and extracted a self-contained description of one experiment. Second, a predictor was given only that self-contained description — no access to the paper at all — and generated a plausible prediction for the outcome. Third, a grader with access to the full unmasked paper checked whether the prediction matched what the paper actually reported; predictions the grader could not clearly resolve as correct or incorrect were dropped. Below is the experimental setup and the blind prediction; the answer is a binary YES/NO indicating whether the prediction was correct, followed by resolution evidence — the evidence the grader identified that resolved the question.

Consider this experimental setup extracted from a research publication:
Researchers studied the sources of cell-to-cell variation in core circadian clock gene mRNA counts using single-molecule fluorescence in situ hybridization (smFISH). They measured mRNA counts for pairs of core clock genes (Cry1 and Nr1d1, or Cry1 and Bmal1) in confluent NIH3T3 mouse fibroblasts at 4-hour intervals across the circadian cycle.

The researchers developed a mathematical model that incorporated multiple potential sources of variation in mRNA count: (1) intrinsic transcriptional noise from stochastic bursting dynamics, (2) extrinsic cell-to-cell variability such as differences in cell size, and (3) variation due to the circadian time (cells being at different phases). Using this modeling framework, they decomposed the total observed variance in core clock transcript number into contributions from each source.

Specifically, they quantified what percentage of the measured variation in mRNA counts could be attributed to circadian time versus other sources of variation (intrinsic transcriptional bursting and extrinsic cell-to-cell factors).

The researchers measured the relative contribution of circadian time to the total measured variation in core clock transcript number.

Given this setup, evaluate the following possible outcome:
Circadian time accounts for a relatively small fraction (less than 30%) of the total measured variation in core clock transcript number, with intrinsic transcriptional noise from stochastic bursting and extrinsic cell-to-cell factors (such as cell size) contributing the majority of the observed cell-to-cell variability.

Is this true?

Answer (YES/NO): YES